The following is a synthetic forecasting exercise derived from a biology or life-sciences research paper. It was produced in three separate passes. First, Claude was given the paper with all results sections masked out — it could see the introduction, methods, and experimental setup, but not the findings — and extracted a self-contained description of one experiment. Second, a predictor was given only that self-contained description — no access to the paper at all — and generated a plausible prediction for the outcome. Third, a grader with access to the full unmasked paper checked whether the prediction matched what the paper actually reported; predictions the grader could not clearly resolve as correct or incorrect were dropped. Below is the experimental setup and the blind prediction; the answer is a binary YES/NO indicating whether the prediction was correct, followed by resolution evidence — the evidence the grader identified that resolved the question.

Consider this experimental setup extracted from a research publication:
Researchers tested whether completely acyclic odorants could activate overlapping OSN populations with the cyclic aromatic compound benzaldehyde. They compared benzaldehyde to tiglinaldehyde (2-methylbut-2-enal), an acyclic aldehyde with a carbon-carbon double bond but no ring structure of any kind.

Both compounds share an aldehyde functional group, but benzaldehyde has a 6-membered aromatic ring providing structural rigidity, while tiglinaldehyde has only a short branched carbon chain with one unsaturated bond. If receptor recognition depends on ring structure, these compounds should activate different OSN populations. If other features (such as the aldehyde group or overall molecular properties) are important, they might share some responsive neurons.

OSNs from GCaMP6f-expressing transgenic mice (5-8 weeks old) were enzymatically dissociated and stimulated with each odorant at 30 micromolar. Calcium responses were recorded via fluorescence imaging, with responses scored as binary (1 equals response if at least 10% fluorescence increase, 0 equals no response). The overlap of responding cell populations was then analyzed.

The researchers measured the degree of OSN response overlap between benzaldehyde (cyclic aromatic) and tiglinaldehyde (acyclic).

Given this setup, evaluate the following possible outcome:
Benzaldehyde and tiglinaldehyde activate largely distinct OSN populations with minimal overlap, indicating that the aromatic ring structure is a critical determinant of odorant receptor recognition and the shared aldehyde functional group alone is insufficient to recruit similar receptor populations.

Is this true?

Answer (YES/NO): NO